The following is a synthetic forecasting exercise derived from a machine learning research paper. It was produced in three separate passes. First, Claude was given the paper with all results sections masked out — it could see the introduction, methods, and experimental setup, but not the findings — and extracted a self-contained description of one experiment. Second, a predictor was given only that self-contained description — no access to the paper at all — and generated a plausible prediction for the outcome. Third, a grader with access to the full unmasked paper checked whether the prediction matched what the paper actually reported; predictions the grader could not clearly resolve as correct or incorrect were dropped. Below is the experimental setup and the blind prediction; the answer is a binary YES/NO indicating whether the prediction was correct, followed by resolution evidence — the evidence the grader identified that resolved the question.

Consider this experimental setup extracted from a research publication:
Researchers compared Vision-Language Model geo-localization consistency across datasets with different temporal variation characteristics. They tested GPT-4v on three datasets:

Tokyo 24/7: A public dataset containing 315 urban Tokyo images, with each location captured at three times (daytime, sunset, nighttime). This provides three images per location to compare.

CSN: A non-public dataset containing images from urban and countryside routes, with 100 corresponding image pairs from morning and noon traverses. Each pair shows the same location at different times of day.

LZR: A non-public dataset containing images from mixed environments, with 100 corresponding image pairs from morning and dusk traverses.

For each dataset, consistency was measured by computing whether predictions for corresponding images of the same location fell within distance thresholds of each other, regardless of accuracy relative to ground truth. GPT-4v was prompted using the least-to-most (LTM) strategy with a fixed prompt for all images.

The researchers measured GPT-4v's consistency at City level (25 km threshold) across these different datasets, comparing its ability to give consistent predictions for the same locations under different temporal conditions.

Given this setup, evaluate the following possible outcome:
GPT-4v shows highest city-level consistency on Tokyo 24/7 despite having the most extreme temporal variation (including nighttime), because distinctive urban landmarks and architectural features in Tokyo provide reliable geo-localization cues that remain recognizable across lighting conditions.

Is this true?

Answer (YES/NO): NO